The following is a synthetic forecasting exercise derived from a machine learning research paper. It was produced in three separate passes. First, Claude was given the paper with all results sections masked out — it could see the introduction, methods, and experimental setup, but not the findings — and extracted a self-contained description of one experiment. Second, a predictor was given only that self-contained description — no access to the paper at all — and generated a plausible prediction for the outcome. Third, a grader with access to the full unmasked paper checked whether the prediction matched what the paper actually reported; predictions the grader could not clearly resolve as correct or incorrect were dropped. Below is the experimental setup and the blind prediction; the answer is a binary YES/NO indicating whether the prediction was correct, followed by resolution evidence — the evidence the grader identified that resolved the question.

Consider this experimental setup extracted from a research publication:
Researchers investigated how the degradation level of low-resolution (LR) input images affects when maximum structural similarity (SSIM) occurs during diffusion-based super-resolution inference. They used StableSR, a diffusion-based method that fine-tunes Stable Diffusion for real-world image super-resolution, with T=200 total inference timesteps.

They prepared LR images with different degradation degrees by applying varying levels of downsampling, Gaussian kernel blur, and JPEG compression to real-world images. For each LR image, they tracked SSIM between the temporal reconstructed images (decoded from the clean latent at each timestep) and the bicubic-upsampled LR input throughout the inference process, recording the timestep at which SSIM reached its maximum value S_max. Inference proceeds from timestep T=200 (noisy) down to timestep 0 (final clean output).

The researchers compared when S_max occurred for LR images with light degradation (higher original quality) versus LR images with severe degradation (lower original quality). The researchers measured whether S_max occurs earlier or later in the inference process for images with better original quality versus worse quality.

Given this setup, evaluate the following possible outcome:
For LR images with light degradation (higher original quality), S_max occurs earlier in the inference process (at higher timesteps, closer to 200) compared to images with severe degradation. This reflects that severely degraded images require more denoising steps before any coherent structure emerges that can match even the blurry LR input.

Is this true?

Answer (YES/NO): NO